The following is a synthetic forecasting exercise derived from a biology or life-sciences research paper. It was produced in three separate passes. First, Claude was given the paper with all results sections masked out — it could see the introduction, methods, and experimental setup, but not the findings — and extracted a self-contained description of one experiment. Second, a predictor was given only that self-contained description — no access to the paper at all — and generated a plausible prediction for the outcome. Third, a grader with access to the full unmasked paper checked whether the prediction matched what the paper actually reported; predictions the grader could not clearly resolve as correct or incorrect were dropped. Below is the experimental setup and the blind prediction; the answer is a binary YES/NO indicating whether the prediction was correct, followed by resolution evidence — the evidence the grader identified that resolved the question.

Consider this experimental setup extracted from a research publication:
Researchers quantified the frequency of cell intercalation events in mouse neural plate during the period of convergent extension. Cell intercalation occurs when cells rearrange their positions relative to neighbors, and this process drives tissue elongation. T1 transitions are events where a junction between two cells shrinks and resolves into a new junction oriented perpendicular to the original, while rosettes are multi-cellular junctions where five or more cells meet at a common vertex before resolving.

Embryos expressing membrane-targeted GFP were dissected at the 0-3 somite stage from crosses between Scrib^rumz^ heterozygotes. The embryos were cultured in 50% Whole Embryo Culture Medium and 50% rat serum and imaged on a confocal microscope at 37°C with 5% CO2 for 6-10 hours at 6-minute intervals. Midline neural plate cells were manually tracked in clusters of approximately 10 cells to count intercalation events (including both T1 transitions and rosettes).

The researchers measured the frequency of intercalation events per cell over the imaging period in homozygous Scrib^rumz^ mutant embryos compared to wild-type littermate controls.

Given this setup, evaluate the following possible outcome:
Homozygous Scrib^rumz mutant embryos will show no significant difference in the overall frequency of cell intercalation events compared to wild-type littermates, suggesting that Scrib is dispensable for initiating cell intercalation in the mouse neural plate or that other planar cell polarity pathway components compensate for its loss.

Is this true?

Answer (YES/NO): YES